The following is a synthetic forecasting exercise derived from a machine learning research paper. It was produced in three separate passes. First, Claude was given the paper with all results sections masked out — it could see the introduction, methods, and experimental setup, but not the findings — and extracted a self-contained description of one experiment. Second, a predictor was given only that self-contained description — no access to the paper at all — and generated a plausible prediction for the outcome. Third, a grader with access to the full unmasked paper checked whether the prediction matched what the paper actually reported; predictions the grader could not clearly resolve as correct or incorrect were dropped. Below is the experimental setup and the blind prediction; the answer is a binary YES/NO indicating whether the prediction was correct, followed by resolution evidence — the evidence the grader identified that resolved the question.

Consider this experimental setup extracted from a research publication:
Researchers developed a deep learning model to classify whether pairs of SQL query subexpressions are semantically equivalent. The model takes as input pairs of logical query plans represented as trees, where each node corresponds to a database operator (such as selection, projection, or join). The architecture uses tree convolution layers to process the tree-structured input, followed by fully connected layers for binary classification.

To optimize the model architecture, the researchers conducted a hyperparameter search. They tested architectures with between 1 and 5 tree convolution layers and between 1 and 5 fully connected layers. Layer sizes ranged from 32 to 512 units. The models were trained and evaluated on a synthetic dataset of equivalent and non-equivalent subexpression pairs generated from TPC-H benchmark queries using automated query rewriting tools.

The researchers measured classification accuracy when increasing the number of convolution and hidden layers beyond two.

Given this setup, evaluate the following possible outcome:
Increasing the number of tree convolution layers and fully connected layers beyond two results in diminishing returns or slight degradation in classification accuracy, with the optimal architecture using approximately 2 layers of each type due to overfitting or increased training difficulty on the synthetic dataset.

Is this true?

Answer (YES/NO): YES